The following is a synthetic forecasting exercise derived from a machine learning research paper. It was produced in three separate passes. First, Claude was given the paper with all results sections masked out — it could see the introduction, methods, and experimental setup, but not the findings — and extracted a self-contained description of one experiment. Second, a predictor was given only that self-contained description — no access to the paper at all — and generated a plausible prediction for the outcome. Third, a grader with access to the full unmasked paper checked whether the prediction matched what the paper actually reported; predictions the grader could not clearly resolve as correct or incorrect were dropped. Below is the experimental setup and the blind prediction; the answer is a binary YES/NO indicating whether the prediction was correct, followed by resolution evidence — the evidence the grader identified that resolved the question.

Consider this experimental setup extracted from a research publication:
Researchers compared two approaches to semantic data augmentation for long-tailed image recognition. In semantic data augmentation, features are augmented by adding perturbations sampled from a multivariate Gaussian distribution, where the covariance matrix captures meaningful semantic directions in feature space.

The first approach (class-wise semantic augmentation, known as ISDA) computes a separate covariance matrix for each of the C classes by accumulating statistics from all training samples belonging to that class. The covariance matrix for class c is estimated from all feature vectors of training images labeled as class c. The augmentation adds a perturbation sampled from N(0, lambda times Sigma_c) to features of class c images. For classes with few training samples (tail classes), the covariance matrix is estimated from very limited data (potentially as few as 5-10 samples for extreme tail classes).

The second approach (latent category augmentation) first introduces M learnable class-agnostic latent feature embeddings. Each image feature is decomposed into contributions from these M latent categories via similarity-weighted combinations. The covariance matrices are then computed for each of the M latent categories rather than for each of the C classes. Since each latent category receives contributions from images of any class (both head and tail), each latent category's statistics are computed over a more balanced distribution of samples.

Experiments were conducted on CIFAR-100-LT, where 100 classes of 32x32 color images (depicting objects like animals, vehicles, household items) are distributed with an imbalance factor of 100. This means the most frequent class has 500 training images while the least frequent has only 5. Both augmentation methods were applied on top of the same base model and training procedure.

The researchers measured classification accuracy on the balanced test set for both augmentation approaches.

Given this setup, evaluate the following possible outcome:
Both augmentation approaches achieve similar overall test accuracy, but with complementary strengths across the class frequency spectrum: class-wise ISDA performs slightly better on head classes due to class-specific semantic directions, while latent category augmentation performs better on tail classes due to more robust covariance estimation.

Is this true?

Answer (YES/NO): NO